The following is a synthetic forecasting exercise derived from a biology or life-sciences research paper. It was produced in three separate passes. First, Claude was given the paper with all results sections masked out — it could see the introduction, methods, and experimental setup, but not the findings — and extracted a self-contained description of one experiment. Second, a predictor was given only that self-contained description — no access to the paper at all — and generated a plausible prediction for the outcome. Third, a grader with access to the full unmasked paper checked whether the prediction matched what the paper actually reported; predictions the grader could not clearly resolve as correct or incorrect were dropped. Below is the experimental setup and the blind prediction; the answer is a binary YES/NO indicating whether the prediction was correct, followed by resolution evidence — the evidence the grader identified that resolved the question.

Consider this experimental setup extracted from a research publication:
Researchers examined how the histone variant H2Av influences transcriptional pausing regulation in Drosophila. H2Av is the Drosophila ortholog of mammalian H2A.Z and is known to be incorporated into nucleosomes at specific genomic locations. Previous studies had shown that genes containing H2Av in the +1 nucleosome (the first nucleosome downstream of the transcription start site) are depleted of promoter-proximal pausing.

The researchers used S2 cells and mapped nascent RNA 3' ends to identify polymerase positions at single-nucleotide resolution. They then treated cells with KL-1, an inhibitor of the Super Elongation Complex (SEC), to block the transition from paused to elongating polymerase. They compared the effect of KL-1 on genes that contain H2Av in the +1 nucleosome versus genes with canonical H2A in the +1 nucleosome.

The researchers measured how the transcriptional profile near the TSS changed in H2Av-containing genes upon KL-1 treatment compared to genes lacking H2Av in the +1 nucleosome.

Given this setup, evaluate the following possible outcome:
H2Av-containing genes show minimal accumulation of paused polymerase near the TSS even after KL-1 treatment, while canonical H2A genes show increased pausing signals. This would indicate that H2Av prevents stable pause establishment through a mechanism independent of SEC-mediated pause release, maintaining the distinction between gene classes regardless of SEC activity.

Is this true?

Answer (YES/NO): NO